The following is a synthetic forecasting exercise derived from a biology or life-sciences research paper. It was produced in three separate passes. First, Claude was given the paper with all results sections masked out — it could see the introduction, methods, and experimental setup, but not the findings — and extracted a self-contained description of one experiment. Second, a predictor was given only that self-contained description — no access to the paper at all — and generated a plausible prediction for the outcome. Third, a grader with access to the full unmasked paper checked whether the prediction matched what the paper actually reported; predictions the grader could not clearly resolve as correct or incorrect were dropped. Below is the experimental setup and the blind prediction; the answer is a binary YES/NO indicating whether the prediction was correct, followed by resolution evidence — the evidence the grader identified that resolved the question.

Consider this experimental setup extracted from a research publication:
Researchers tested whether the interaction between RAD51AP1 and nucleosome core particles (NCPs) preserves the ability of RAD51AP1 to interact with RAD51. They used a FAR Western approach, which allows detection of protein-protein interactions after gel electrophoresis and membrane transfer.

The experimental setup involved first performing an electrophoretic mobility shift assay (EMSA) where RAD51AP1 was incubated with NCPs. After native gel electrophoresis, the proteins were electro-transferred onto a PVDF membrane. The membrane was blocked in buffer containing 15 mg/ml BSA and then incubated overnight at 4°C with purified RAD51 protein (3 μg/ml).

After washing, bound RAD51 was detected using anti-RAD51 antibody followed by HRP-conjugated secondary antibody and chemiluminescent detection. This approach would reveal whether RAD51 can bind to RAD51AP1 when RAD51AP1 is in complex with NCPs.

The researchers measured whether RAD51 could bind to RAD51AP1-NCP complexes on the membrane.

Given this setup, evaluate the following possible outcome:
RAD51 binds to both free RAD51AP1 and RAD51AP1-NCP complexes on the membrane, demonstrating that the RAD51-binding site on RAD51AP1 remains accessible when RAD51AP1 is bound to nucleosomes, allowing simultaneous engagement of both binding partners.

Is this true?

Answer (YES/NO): YES